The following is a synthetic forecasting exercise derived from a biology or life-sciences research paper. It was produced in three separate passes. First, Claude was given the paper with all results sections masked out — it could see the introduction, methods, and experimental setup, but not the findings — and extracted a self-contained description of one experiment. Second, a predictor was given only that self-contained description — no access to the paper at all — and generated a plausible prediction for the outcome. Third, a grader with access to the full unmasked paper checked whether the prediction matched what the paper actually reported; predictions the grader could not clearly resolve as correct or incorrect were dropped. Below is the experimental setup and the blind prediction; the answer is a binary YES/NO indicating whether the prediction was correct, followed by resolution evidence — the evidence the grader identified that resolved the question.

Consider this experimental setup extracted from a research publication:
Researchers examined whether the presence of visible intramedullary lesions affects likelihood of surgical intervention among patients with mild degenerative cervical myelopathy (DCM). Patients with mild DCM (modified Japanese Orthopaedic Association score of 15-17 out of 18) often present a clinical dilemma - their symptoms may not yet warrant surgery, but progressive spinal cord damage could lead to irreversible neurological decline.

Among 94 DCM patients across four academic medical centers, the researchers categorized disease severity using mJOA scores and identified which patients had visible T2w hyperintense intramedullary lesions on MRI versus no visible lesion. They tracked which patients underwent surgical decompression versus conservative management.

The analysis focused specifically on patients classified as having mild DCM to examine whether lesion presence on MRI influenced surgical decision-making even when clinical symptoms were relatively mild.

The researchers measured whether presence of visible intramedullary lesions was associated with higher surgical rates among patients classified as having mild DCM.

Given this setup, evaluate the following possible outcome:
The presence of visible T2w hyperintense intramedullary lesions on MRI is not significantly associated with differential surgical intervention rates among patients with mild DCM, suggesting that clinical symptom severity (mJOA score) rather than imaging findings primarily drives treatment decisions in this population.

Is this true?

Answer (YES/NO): YES